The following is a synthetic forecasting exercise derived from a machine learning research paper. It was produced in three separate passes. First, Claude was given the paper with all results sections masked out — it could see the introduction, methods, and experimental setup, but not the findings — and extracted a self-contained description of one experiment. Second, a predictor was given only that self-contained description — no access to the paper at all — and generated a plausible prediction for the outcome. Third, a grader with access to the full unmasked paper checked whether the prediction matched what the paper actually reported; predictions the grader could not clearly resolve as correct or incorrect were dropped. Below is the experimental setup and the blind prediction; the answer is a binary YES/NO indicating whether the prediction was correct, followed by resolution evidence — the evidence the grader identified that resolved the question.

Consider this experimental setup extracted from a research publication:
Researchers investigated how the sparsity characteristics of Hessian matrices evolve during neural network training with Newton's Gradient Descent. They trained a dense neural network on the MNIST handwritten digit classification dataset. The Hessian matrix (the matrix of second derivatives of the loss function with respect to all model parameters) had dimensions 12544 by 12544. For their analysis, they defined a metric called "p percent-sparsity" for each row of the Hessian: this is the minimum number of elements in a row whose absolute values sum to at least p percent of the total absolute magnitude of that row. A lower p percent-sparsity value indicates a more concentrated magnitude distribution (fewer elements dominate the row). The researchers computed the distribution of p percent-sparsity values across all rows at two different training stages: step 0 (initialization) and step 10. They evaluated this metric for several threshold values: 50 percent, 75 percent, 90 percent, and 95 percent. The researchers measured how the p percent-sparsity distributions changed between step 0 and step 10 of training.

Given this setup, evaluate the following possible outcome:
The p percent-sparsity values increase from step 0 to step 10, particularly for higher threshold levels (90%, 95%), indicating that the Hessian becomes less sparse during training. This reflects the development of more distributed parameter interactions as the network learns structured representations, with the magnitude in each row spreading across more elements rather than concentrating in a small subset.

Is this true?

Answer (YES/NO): NO